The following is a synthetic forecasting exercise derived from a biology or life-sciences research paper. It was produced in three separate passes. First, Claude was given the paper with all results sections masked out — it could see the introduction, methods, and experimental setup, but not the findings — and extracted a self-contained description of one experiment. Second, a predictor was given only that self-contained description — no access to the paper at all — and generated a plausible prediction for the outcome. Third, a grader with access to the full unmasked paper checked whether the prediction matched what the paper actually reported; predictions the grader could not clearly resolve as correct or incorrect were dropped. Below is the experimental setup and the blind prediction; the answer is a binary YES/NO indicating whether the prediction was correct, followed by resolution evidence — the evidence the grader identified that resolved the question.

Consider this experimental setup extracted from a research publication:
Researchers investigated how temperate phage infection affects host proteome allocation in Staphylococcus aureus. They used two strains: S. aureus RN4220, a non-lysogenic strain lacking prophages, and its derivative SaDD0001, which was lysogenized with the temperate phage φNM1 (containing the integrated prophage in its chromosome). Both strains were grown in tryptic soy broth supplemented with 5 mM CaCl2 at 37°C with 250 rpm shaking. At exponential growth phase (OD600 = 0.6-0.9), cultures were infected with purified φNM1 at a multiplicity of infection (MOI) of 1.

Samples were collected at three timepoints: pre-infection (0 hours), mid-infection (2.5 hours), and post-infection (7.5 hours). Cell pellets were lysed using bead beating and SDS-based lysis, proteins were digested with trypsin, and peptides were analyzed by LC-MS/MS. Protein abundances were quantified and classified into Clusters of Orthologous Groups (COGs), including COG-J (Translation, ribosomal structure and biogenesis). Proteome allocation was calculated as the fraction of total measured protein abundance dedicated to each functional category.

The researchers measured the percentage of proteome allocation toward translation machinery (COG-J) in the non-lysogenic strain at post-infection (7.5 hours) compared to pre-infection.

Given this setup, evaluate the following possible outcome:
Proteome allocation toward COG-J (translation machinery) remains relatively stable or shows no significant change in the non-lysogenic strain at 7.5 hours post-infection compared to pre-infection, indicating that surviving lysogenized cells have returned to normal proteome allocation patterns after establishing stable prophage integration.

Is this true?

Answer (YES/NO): NO